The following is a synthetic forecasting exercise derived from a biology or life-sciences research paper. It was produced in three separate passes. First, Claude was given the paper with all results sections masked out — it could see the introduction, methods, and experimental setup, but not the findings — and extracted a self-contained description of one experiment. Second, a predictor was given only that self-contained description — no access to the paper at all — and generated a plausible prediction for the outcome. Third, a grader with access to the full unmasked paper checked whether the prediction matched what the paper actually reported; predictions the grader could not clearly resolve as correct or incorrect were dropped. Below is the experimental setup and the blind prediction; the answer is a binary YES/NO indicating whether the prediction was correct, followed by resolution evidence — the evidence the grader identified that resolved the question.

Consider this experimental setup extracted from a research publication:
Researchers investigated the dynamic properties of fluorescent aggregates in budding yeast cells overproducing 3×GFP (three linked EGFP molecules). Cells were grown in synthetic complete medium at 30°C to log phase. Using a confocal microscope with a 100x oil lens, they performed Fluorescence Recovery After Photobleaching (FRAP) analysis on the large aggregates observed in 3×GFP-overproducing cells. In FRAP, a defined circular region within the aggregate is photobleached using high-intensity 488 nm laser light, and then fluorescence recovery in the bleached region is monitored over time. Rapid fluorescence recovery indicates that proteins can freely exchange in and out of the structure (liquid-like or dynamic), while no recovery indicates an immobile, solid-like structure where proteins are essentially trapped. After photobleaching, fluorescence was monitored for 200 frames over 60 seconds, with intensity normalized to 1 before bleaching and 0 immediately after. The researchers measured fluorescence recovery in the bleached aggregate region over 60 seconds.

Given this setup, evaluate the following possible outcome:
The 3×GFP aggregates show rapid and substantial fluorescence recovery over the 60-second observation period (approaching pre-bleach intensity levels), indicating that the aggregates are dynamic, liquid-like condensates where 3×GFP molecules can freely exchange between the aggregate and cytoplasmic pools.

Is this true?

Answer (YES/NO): NO